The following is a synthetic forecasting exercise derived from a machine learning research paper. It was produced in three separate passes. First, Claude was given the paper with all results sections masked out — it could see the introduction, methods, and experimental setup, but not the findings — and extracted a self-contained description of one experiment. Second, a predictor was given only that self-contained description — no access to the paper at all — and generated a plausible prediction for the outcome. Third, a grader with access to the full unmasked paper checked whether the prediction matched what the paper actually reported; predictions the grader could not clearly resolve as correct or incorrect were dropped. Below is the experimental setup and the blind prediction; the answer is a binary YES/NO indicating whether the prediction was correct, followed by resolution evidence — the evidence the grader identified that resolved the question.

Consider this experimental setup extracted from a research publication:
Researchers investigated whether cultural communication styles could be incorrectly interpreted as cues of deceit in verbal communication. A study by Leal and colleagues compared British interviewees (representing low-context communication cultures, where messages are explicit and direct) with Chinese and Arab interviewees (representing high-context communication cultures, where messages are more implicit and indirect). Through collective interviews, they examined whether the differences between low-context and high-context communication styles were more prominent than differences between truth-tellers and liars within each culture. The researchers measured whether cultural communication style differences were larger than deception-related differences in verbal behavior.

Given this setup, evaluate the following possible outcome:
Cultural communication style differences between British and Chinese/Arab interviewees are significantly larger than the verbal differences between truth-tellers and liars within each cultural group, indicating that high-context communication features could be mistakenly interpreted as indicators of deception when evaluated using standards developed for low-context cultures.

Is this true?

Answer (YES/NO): YES